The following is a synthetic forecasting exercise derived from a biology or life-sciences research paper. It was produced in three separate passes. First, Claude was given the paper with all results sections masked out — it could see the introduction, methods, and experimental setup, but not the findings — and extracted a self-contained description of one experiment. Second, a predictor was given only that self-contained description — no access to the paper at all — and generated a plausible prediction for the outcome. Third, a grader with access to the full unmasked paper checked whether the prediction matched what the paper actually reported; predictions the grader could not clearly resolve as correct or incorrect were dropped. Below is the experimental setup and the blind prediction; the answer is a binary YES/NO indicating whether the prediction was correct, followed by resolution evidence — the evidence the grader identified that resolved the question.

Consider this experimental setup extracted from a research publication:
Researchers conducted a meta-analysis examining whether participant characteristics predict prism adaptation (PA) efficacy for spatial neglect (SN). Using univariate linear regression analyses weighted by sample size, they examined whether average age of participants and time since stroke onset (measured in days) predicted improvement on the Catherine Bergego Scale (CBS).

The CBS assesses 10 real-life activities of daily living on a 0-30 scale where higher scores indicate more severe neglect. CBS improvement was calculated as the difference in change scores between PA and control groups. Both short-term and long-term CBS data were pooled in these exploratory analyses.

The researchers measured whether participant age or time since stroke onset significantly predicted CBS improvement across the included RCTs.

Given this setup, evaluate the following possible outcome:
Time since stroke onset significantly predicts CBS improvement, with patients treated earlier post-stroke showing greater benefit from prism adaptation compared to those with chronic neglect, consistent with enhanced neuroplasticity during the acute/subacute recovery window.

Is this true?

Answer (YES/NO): NO